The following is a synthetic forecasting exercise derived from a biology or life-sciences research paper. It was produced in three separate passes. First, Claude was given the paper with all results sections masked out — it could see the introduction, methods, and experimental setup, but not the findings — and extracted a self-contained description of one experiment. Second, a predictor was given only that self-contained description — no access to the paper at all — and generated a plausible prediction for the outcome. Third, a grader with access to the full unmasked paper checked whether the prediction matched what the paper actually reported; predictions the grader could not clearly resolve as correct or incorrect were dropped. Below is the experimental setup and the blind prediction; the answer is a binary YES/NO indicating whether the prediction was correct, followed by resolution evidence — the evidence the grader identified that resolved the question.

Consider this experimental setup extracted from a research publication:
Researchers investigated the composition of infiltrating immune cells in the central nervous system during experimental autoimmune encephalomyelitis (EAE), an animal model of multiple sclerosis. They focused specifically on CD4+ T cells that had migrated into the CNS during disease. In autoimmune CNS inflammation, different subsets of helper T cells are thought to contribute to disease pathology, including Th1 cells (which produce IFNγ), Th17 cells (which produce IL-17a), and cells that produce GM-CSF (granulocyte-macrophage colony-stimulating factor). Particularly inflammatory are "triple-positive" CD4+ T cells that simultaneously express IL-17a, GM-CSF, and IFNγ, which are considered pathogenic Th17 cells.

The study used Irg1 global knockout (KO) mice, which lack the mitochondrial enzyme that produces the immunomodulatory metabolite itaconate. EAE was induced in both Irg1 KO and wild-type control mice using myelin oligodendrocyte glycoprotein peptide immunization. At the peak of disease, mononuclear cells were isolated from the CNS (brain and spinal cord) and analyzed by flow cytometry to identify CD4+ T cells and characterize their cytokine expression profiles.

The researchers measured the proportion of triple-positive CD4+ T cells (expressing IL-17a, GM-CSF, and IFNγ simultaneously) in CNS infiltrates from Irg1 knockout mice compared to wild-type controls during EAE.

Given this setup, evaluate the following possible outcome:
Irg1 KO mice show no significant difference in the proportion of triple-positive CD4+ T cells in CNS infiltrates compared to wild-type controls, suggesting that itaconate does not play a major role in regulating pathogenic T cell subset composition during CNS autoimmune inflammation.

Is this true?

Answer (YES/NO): NO